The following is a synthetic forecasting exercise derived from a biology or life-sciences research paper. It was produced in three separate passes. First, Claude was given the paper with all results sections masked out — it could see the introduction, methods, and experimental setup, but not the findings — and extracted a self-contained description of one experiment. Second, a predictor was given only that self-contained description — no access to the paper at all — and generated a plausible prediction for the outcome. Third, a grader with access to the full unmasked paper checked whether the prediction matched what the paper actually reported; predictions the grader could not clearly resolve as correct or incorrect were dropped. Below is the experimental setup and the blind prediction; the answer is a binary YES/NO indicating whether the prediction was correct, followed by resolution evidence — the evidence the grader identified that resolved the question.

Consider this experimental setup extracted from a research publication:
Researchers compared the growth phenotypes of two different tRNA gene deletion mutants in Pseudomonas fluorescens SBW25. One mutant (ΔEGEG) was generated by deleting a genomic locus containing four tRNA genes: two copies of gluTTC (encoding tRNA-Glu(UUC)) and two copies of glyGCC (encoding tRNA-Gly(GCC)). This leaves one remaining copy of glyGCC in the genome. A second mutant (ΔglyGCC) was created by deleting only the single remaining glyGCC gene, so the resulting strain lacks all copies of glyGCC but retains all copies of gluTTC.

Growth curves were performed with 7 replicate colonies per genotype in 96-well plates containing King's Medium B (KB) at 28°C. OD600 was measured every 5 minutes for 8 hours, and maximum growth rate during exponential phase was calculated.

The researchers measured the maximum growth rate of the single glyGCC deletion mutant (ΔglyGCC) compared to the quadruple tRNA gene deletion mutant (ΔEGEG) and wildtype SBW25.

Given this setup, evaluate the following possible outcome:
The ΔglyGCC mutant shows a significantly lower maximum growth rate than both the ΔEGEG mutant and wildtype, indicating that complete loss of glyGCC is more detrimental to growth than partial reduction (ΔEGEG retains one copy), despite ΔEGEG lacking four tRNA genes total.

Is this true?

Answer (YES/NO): NO